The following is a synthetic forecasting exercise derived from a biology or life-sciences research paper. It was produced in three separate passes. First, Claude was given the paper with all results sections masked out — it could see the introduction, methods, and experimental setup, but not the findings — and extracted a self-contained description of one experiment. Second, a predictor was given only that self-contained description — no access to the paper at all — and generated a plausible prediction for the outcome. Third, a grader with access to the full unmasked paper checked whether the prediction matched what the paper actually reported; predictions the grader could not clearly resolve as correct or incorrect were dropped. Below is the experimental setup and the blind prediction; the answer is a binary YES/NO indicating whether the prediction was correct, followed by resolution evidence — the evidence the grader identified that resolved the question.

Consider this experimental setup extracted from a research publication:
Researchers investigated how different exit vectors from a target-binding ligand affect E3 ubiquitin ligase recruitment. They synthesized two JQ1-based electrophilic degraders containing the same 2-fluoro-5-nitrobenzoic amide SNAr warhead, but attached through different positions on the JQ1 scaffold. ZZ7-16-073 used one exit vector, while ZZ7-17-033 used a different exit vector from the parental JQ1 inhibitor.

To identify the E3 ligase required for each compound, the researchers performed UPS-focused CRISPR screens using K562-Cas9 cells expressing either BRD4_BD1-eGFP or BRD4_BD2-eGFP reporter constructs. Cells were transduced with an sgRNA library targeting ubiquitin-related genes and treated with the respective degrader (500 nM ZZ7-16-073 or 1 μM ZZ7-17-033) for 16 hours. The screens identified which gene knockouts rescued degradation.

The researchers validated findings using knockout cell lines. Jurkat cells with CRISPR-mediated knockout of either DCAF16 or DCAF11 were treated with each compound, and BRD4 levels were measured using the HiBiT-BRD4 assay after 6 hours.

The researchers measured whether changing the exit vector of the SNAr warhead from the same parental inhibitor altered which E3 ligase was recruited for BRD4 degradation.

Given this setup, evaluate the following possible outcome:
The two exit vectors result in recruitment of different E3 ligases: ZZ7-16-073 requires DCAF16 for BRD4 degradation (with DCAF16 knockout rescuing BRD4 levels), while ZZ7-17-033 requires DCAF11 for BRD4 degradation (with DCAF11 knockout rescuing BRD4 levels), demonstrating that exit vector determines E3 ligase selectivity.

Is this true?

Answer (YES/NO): YES